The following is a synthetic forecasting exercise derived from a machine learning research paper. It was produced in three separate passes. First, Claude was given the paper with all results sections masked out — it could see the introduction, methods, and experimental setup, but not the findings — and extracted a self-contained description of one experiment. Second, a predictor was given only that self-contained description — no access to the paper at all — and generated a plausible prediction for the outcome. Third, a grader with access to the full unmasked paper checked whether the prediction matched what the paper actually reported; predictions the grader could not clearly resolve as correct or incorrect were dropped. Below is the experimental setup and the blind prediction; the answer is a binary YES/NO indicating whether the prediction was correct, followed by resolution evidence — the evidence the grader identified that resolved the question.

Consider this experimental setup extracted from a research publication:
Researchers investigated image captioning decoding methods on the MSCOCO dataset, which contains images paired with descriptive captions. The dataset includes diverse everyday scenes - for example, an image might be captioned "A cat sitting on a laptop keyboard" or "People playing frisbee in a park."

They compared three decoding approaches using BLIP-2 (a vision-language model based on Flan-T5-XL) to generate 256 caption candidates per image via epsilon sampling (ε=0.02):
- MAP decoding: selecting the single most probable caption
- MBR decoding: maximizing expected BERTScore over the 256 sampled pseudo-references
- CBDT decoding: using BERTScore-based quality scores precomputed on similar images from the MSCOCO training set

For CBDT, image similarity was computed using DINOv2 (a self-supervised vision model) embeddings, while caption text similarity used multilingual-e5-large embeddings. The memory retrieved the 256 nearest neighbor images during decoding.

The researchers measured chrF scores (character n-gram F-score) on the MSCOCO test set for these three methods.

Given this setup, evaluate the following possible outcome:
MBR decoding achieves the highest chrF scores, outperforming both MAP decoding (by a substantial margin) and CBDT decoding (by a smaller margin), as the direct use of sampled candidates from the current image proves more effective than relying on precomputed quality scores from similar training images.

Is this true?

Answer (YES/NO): YES